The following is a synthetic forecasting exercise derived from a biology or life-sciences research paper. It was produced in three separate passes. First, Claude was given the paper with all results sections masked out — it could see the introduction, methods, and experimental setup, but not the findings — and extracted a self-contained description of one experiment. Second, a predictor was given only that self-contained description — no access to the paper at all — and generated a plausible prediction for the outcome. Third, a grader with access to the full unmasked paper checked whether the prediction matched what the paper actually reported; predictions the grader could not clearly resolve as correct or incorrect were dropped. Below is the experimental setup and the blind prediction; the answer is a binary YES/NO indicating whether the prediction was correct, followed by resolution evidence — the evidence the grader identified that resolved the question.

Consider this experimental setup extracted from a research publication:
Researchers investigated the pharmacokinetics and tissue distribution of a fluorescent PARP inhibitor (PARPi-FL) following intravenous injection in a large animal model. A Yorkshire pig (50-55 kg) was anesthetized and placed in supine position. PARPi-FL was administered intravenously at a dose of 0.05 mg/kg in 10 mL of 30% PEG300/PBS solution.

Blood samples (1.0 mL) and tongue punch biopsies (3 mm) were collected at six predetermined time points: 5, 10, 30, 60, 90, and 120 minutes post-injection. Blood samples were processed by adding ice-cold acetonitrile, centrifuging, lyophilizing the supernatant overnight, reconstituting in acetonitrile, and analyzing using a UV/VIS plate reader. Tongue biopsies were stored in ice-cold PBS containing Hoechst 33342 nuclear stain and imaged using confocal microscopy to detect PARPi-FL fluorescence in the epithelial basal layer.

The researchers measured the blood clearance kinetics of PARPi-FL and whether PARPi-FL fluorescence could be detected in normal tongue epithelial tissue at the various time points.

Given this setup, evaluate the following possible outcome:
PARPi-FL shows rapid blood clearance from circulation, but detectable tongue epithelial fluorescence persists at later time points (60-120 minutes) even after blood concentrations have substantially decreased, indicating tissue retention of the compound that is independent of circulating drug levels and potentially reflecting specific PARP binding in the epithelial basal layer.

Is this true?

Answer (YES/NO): YES